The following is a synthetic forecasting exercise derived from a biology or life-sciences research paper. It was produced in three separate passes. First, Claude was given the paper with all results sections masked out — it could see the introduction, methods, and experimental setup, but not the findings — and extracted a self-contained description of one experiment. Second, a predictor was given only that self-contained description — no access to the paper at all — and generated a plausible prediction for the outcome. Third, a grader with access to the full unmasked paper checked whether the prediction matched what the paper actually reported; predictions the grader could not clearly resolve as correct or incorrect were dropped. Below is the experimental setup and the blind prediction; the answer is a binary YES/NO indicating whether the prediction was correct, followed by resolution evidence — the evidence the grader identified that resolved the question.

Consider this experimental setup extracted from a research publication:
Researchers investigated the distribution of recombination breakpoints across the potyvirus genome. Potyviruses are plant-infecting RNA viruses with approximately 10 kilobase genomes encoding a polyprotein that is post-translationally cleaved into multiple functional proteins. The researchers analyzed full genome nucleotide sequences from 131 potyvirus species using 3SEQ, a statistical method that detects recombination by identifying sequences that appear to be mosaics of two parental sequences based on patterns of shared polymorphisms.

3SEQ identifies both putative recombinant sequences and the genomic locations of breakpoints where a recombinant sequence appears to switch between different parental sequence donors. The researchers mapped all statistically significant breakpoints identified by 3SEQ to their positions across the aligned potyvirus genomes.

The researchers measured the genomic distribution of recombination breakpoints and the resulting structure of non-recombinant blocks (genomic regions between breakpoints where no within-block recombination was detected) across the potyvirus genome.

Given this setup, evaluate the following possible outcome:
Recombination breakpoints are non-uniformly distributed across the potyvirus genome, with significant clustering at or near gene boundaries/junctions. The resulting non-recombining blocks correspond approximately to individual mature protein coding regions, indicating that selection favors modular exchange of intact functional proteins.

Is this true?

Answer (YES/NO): NO